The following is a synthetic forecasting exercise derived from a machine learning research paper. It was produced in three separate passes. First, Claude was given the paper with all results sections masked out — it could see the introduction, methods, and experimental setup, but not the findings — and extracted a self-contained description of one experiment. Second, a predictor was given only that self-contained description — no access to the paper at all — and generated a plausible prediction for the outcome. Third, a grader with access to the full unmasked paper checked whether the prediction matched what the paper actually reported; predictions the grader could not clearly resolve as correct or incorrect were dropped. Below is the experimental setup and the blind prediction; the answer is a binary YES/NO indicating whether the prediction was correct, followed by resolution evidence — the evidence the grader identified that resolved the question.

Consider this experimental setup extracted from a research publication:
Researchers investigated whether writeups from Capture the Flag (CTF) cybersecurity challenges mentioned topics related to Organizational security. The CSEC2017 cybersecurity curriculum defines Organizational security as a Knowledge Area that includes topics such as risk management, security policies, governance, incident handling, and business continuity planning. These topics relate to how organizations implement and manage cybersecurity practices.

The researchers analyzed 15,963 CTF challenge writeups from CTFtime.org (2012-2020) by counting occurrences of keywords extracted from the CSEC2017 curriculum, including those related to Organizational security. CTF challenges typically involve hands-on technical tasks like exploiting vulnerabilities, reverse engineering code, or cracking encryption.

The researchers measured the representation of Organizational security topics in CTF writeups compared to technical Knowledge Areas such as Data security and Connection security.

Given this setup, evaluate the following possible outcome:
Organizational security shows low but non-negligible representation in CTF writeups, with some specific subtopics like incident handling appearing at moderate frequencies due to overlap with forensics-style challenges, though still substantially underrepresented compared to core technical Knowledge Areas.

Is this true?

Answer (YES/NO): NO